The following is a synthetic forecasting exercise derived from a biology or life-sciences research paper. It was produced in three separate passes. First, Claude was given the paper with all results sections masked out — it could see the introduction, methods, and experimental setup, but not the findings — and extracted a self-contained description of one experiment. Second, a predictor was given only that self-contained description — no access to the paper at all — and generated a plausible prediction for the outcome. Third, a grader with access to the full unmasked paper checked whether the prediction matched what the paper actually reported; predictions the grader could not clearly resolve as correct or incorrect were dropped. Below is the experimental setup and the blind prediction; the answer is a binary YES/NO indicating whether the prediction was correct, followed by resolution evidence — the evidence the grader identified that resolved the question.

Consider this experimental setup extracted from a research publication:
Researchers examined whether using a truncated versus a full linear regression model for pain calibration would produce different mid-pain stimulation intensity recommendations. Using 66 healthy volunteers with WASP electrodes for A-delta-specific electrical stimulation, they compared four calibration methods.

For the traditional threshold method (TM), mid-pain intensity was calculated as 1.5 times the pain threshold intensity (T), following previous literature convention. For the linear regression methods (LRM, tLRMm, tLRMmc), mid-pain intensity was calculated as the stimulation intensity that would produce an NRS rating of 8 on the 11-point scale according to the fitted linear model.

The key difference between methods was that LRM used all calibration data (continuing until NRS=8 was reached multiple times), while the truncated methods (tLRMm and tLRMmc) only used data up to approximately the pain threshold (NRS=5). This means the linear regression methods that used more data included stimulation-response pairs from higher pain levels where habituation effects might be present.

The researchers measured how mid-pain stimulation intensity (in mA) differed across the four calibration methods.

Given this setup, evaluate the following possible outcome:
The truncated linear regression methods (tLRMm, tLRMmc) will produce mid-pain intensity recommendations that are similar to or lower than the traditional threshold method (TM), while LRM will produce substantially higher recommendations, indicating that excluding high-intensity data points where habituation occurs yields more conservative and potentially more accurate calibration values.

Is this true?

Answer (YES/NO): NO